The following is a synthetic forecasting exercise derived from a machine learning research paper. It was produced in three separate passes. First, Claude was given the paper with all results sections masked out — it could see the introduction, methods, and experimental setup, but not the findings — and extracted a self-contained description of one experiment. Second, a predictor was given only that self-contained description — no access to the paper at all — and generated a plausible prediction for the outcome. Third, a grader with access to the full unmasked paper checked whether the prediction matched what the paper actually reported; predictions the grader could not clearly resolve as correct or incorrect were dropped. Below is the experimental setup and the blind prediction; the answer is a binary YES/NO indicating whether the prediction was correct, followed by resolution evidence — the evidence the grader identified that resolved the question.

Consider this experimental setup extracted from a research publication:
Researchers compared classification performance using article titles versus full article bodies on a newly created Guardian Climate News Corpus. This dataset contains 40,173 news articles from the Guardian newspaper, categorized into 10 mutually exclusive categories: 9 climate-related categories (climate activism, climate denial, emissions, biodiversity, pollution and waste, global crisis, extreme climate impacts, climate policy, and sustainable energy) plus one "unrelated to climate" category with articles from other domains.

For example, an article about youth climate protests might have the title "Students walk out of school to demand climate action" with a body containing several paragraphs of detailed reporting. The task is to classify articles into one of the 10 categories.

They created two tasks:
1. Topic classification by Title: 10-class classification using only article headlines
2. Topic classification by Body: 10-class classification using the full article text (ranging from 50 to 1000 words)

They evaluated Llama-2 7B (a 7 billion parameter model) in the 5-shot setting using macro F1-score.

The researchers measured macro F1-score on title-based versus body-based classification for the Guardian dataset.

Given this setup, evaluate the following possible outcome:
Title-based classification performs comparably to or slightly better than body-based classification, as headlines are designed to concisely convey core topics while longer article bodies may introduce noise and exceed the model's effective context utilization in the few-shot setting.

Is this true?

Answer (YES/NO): YES